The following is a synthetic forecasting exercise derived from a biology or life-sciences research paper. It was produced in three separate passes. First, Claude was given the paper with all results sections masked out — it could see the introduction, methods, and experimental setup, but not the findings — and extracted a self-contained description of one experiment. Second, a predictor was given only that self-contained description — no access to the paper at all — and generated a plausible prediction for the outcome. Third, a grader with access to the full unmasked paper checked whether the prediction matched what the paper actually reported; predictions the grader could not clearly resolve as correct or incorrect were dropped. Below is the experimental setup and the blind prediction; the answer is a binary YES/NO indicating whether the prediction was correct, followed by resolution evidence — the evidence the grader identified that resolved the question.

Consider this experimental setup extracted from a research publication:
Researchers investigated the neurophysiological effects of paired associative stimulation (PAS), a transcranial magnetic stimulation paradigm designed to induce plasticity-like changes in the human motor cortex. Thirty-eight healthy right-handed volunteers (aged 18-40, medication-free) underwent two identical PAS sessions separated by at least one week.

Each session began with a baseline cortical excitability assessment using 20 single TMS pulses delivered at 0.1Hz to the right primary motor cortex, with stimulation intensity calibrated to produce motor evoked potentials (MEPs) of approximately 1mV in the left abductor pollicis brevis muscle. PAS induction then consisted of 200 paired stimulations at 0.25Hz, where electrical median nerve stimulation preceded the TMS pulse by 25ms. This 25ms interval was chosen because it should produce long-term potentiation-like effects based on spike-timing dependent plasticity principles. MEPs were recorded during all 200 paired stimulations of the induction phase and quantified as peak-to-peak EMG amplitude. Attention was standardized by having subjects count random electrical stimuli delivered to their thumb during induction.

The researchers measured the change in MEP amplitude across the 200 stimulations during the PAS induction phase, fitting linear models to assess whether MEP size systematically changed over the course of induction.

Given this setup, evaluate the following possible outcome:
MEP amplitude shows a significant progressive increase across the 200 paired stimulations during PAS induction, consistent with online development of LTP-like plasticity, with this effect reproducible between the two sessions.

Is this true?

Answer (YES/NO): NO